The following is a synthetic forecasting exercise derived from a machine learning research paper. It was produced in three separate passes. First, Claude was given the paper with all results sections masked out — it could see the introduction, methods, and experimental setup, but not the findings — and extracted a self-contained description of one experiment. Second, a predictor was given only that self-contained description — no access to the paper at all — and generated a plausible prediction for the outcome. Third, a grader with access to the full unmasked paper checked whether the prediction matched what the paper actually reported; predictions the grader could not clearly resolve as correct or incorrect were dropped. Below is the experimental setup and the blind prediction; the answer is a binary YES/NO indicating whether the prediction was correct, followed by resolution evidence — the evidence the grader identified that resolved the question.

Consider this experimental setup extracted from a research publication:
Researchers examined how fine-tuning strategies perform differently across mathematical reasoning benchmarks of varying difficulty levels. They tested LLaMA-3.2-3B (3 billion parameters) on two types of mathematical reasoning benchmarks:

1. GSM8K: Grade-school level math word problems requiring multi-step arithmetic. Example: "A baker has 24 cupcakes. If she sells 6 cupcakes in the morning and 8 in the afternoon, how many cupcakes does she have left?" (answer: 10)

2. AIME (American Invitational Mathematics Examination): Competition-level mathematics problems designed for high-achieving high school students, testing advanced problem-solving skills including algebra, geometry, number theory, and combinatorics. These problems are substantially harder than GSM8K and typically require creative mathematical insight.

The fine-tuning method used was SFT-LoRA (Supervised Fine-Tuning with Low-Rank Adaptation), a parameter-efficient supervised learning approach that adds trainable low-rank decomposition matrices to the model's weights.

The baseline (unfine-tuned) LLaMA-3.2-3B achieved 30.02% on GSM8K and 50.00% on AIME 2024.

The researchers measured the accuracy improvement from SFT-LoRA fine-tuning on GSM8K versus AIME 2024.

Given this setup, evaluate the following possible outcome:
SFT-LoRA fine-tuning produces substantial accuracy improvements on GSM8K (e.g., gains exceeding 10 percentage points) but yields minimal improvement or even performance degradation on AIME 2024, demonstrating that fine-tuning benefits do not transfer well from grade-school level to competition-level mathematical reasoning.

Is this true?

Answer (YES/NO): YES